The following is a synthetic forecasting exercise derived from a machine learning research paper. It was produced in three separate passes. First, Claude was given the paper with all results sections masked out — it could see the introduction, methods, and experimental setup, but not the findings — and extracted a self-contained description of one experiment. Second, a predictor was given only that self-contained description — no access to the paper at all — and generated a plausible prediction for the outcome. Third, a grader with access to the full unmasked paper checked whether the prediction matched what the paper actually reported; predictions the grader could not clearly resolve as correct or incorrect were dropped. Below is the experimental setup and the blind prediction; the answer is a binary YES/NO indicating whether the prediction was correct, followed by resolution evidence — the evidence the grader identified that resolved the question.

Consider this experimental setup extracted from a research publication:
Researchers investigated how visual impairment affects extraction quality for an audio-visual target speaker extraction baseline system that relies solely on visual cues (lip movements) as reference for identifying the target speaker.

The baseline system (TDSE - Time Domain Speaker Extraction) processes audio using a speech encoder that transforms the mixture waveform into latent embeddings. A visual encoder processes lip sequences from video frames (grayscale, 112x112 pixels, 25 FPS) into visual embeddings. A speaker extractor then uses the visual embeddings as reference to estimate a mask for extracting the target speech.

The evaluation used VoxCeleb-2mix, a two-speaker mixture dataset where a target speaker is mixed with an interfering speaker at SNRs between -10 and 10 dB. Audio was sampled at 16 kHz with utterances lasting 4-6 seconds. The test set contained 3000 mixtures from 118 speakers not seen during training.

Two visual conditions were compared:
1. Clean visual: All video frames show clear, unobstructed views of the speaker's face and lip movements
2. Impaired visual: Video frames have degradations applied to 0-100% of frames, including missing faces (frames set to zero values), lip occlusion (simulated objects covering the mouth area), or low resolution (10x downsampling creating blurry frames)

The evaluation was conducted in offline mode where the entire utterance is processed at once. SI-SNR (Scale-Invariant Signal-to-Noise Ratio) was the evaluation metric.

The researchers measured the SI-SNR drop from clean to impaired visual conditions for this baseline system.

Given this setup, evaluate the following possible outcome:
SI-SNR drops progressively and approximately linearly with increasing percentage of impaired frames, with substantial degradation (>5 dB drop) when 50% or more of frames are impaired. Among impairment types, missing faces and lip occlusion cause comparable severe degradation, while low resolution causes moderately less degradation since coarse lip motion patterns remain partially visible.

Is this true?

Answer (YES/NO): NO